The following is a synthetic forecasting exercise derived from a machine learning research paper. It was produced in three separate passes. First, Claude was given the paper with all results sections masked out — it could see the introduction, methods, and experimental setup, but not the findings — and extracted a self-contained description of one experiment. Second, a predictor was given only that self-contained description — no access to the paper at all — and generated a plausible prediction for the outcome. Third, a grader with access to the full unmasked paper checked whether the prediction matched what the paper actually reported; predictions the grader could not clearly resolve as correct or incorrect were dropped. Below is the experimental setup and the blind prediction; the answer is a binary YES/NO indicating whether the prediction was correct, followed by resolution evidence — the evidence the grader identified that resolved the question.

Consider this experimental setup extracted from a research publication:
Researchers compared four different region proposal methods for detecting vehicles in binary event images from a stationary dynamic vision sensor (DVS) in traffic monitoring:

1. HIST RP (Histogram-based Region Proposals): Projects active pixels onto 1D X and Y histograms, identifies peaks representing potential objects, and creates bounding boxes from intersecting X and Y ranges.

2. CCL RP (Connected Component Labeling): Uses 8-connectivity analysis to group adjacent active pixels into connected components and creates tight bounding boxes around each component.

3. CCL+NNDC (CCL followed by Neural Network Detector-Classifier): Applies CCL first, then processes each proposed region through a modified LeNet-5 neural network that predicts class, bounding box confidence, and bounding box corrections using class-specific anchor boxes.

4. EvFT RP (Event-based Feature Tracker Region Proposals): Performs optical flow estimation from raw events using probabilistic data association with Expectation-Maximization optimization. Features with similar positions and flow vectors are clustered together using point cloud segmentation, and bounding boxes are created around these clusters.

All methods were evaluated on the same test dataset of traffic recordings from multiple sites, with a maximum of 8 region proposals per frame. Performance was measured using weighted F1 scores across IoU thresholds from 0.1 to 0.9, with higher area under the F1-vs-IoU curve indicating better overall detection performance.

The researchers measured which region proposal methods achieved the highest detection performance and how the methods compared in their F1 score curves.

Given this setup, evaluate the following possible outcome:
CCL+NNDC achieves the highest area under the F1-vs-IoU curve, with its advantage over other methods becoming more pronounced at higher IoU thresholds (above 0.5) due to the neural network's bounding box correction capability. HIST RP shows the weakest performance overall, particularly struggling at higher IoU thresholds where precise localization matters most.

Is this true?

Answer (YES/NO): NO